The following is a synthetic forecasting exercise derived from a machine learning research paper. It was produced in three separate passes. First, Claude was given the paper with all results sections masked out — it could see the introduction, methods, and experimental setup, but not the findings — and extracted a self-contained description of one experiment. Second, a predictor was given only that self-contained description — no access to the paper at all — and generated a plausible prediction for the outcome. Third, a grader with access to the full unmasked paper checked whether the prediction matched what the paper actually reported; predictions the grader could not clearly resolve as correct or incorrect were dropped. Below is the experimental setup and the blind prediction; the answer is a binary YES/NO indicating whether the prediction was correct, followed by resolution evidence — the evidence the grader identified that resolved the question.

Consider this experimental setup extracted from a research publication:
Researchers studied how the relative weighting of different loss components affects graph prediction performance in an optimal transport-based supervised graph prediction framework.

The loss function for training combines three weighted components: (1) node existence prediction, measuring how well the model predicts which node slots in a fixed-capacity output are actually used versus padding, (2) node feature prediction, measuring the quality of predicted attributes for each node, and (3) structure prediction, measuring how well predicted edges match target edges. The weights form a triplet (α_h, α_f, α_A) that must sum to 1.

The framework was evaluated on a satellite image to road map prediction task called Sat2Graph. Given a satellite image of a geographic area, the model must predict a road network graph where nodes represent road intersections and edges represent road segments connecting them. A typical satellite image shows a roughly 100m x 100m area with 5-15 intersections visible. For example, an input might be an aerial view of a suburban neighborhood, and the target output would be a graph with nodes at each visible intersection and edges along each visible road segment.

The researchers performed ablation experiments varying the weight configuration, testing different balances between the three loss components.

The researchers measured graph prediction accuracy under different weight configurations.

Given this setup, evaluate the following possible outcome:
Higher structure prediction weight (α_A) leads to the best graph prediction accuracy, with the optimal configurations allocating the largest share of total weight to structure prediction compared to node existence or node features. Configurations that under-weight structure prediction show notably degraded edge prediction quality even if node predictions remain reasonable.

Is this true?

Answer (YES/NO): NO